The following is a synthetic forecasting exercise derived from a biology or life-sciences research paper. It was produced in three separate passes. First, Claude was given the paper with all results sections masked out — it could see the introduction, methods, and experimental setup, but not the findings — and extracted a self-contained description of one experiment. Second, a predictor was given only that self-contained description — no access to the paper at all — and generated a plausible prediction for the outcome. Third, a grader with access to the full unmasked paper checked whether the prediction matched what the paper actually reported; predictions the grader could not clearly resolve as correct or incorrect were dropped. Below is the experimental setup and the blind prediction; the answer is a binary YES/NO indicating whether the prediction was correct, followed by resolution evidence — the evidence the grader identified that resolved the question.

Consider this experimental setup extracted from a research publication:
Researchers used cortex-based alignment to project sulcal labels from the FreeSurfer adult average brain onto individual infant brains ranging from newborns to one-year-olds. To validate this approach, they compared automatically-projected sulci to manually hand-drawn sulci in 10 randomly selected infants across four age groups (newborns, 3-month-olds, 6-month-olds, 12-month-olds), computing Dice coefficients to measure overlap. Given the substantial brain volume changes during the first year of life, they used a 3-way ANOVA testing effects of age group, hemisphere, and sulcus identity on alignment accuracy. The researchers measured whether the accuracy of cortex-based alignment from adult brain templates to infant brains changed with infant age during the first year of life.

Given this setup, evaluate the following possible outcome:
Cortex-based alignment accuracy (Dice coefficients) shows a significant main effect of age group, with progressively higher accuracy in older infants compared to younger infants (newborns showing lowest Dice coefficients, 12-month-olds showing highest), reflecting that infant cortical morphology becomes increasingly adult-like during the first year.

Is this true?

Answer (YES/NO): NO